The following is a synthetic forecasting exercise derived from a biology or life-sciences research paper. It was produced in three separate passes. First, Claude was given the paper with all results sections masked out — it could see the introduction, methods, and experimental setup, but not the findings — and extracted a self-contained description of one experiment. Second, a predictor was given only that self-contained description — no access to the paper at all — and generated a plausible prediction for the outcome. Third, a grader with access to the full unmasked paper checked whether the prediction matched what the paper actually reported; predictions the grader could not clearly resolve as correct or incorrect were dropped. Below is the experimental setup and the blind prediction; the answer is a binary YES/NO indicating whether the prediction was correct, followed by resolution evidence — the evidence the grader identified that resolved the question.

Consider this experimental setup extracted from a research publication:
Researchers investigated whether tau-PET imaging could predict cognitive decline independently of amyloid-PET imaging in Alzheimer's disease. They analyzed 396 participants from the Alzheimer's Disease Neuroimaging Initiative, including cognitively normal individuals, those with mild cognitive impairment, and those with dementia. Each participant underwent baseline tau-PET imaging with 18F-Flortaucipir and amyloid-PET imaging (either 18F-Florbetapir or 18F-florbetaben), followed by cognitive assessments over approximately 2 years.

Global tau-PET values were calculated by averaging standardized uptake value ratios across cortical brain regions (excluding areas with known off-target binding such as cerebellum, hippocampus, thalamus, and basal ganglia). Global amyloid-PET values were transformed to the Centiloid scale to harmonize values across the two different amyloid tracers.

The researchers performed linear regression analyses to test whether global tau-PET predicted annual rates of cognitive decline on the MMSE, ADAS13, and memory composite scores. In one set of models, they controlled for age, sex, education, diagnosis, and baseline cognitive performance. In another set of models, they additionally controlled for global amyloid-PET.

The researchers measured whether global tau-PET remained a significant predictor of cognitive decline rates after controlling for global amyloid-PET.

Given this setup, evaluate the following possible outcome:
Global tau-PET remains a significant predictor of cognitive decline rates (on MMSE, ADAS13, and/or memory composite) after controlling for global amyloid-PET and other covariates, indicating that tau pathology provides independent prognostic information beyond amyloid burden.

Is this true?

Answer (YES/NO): YES